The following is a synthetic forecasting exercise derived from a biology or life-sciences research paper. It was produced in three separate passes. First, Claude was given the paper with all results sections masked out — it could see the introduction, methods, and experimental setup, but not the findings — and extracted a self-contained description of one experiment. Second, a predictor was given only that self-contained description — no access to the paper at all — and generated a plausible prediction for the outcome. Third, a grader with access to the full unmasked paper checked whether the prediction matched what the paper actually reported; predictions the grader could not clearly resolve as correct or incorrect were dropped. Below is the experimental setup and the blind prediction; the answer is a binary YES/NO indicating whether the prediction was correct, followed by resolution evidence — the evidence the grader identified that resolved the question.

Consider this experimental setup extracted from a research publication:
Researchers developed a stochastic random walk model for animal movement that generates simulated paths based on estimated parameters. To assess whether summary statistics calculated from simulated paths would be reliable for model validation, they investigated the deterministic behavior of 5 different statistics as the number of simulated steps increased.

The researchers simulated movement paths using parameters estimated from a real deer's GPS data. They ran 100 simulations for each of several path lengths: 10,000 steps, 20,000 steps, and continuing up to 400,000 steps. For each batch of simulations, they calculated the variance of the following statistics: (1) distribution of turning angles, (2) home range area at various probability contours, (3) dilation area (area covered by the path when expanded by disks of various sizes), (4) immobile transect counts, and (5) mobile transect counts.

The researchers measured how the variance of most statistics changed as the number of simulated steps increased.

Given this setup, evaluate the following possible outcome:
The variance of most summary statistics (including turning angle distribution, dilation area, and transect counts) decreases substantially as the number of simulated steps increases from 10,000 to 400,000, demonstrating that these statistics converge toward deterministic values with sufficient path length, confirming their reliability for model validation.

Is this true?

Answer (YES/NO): NO